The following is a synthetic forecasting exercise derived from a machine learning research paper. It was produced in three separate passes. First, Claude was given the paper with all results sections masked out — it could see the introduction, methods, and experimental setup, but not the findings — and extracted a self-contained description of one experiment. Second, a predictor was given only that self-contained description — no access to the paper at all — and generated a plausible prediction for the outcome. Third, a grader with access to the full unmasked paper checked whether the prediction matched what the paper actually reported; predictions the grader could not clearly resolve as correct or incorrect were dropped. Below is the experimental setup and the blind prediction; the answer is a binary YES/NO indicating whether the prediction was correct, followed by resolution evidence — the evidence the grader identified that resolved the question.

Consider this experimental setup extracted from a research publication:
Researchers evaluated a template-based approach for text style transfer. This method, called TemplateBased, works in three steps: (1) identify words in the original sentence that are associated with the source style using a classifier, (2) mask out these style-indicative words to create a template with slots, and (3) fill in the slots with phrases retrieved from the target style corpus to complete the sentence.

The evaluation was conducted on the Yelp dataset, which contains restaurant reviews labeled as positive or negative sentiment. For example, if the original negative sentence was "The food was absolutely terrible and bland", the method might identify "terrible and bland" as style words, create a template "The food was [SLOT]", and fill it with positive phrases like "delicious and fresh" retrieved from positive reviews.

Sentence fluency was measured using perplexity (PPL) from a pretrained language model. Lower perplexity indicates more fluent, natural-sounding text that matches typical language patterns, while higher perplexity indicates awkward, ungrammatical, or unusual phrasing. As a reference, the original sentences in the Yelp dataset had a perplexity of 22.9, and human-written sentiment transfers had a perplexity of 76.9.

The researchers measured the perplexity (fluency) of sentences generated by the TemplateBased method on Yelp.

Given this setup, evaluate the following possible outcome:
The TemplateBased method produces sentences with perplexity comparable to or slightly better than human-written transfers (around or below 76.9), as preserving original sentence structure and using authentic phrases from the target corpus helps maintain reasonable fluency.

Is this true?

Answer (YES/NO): NO